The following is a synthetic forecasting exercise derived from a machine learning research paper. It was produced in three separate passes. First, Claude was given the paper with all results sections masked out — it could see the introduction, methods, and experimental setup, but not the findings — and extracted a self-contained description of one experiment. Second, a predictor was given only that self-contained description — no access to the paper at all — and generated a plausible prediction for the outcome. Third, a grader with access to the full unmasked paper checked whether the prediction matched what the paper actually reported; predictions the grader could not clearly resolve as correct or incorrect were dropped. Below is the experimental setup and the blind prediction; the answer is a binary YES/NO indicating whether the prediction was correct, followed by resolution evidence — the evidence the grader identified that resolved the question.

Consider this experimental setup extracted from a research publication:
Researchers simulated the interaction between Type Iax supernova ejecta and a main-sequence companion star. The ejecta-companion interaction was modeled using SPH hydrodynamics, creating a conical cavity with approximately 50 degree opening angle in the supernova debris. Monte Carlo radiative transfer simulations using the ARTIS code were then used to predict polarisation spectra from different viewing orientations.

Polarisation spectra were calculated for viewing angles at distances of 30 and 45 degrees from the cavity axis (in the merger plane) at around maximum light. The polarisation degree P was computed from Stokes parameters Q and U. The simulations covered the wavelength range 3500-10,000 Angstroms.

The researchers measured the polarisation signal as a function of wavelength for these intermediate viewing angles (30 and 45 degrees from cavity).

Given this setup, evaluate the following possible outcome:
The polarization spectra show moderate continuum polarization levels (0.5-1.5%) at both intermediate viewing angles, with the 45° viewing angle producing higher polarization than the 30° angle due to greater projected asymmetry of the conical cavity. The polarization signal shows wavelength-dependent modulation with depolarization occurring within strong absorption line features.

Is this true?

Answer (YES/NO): NO